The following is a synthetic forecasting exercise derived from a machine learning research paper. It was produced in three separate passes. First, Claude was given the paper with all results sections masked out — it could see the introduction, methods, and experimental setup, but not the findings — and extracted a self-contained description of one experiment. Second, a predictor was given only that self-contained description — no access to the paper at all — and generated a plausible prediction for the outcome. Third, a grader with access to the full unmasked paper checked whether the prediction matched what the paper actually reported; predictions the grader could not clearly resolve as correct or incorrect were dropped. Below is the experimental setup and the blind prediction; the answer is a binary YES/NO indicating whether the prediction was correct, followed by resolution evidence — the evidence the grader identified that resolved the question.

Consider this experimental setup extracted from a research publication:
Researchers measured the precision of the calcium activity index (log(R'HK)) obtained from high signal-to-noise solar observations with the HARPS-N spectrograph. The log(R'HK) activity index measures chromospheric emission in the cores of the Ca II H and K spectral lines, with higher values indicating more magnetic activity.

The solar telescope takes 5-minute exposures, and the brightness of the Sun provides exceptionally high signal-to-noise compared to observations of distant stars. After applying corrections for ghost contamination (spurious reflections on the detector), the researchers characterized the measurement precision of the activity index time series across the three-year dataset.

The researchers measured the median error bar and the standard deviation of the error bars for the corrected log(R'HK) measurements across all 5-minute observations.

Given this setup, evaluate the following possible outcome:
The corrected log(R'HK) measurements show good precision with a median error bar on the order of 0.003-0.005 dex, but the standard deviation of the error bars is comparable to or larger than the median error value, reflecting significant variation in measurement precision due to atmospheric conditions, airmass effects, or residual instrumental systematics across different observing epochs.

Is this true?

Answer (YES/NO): NO